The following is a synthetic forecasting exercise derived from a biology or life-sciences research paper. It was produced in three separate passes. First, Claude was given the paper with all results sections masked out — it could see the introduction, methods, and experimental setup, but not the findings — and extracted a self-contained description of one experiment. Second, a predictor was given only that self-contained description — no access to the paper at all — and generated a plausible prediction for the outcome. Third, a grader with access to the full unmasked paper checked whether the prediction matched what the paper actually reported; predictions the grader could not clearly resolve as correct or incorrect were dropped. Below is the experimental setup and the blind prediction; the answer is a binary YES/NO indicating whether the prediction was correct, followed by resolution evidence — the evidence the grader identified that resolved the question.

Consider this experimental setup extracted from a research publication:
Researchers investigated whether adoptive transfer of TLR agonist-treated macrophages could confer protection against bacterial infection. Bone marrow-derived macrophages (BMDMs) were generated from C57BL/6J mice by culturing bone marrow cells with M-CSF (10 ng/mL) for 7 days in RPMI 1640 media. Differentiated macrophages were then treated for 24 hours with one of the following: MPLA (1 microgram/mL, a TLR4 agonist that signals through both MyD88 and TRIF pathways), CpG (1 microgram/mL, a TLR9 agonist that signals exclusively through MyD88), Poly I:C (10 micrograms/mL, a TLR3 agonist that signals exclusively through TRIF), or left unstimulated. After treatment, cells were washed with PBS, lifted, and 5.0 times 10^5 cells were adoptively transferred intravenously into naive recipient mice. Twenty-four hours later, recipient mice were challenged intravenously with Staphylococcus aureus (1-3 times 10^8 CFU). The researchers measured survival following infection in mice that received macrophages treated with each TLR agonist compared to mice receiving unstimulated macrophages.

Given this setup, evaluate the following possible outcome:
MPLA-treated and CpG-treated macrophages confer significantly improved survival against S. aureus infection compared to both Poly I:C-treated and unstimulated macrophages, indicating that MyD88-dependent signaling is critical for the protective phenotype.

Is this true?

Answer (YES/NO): YES